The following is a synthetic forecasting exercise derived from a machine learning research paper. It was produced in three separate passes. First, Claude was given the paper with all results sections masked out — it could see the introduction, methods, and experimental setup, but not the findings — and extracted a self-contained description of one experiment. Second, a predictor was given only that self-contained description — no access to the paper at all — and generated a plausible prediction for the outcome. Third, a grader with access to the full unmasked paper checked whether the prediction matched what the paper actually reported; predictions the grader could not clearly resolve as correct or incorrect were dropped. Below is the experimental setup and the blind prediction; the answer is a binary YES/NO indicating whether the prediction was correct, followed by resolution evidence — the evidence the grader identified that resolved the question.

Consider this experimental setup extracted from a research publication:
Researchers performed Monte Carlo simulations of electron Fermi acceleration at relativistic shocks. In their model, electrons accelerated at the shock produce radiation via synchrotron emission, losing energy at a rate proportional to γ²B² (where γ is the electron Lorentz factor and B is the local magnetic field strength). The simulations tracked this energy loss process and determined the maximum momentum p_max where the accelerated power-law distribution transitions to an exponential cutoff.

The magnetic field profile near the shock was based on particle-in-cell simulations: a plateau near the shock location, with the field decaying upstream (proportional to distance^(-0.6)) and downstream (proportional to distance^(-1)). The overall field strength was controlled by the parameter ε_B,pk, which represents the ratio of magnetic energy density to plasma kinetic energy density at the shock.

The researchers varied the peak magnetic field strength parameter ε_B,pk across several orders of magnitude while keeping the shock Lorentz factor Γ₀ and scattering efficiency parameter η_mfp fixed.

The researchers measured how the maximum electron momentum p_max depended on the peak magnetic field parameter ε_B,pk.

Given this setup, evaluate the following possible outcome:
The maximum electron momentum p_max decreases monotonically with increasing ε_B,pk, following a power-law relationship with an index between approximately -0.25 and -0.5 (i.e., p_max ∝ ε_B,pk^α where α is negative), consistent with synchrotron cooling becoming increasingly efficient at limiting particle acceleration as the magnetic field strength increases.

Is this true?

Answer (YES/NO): NO